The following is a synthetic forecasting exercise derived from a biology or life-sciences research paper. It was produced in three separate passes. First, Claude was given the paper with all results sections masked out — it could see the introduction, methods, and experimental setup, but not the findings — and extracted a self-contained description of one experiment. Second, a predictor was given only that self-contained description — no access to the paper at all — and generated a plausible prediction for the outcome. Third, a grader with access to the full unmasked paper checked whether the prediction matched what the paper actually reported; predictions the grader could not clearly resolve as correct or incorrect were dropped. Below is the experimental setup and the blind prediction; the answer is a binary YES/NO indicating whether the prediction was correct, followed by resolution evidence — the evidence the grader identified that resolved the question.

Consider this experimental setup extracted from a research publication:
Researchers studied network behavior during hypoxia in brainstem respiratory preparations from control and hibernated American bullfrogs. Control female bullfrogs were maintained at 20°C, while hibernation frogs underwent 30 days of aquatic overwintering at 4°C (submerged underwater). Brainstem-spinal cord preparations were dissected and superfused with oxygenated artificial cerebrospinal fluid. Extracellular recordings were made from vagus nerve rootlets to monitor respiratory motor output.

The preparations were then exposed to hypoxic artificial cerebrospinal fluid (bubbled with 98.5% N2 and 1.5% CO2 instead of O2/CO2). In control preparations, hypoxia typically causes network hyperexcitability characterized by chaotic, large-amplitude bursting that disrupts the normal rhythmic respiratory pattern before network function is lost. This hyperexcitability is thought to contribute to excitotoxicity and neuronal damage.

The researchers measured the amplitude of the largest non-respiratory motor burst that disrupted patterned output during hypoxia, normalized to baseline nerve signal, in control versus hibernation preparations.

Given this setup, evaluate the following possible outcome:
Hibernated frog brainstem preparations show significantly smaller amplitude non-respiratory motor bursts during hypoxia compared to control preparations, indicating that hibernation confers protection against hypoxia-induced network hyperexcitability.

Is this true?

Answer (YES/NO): YES